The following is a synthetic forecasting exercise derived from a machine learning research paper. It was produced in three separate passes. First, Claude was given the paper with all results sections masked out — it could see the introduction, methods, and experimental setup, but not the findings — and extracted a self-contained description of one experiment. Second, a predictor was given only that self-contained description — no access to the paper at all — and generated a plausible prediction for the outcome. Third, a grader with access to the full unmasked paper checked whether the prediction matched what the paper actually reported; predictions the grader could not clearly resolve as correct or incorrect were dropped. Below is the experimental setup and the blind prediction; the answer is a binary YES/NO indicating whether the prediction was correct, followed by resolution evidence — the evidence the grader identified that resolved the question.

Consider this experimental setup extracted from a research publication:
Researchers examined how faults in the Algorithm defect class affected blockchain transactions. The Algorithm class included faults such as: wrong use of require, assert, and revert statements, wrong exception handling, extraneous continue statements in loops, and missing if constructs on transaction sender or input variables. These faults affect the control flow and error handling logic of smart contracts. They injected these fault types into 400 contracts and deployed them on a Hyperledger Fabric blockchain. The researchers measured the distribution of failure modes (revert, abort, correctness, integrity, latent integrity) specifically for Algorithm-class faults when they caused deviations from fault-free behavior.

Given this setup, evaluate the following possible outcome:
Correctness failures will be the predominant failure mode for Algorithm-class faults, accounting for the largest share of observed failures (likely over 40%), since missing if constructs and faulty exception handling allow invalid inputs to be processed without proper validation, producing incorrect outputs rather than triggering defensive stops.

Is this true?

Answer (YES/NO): NO